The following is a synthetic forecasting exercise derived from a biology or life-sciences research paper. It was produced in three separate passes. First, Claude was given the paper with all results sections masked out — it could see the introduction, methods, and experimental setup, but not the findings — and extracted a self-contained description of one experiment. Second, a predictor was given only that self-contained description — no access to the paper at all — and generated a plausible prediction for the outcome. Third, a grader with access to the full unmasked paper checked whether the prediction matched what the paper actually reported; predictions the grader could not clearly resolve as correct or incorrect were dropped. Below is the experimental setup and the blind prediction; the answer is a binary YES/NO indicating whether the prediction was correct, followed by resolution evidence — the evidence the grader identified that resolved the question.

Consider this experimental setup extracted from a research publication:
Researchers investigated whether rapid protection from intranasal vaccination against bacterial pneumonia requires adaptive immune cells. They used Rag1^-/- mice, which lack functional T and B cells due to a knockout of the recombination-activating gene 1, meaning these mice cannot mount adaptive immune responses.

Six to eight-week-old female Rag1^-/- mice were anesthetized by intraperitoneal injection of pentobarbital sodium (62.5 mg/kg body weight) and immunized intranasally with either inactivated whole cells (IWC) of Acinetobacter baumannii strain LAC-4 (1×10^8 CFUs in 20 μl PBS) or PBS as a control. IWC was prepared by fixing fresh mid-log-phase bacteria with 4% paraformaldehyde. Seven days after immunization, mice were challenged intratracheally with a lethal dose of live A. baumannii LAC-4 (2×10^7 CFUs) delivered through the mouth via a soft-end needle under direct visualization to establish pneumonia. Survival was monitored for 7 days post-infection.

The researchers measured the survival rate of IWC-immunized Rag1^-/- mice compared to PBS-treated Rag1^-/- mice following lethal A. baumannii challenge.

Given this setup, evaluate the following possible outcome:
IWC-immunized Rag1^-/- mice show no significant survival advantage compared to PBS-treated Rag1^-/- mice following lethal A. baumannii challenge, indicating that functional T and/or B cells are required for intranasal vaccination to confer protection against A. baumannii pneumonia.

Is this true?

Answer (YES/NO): NO